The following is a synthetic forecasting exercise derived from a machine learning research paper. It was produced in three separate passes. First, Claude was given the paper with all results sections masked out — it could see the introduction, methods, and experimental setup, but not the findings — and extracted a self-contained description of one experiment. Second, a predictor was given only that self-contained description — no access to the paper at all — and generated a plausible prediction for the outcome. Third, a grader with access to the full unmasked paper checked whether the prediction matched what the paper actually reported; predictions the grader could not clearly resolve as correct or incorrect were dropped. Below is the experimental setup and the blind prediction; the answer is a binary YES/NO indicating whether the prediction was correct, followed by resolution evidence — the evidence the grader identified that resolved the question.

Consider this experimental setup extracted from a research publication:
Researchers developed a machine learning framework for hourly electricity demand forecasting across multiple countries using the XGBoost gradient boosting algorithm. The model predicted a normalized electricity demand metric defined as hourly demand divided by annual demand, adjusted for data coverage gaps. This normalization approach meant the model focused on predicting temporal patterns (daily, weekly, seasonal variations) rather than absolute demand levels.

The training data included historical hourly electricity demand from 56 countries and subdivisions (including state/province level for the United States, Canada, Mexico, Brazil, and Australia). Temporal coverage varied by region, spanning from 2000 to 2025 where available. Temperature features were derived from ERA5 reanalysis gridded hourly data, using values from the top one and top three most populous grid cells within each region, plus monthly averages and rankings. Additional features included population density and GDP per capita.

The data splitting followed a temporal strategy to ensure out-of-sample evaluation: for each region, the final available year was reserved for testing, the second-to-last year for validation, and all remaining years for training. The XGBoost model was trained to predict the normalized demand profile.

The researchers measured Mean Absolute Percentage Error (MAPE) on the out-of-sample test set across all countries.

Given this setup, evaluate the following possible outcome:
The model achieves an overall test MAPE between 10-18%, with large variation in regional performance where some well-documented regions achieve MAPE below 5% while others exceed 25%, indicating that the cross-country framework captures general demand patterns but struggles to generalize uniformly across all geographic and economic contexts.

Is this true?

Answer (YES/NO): NO